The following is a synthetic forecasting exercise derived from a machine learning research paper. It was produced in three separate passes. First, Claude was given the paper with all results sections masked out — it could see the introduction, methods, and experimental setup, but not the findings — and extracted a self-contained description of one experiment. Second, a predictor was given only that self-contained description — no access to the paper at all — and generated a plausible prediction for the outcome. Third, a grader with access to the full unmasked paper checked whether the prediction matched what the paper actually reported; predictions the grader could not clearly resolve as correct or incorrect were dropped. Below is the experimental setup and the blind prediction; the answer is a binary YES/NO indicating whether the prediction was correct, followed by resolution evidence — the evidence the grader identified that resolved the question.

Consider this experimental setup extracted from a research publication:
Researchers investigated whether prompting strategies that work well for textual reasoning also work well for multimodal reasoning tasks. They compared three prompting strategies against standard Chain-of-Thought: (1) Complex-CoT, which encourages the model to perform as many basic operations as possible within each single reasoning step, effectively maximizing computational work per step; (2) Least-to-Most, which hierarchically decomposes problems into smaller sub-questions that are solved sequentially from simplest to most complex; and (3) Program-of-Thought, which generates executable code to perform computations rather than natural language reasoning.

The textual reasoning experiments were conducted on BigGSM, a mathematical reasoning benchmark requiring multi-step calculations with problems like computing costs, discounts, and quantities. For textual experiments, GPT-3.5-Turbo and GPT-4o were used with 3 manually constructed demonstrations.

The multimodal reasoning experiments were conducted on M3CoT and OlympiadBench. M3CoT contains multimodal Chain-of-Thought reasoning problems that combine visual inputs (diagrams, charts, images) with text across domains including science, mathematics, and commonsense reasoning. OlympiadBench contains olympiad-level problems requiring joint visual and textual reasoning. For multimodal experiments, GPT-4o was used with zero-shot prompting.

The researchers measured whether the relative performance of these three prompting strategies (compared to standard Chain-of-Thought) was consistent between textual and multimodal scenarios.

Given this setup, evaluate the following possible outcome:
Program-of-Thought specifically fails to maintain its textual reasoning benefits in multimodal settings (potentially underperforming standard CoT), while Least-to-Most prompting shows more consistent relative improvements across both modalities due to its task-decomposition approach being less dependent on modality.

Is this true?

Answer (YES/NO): NO